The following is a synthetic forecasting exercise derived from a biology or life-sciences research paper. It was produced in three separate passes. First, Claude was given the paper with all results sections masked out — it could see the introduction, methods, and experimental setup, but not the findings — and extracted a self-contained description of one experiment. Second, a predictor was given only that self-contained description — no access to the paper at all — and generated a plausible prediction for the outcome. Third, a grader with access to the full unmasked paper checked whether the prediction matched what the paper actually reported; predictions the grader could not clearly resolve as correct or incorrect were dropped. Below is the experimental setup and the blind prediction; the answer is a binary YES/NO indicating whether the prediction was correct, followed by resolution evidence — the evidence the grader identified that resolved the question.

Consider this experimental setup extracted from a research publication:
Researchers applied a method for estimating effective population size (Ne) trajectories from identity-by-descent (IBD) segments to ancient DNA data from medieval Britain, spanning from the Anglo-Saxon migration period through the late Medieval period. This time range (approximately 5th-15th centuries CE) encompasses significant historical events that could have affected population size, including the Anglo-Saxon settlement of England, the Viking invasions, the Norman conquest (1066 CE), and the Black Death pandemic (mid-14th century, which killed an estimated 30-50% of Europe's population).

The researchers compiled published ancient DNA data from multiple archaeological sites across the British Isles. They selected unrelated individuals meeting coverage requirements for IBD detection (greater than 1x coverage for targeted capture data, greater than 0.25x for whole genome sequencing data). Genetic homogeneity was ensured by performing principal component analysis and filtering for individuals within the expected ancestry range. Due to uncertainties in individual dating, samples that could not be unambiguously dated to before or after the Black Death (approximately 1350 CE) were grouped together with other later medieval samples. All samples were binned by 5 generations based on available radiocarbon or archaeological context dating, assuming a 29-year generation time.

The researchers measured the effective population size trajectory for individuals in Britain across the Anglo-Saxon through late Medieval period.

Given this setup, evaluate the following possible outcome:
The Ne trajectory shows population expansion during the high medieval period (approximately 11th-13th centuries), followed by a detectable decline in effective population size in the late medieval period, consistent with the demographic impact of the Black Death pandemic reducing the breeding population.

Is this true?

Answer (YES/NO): NO